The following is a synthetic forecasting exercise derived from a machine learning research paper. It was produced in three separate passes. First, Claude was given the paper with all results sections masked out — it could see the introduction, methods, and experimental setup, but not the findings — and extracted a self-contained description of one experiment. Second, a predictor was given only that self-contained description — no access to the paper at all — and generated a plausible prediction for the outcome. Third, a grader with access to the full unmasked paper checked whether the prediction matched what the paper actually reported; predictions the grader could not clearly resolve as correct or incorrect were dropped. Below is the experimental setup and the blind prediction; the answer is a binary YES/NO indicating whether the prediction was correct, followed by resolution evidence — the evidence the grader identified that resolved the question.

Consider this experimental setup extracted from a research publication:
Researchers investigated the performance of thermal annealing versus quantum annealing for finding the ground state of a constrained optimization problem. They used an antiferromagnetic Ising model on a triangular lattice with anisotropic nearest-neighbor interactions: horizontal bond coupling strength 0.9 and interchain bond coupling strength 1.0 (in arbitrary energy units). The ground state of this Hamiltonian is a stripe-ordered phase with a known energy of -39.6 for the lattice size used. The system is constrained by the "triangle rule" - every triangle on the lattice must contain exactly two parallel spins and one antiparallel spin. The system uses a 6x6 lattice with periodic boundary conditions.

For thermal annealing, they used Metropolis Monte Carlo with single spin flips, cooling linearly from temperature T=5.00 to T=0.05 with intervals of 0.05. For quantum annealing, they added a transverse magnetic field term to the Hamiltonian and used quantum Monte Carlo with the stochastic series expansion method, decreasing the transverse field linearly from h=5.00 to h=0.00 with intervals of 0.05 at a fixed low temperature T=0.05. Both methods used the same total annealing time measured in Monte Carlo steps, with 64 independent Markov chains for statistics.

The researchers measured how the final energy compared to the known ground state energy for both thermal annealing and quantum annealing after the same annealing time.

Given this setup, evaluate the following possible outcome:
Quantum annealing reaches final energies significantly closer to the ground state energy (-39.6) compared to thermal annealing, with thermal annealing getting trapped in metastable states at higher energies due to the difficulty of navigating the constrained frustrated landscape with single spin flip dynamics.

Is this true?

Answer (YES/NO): NO